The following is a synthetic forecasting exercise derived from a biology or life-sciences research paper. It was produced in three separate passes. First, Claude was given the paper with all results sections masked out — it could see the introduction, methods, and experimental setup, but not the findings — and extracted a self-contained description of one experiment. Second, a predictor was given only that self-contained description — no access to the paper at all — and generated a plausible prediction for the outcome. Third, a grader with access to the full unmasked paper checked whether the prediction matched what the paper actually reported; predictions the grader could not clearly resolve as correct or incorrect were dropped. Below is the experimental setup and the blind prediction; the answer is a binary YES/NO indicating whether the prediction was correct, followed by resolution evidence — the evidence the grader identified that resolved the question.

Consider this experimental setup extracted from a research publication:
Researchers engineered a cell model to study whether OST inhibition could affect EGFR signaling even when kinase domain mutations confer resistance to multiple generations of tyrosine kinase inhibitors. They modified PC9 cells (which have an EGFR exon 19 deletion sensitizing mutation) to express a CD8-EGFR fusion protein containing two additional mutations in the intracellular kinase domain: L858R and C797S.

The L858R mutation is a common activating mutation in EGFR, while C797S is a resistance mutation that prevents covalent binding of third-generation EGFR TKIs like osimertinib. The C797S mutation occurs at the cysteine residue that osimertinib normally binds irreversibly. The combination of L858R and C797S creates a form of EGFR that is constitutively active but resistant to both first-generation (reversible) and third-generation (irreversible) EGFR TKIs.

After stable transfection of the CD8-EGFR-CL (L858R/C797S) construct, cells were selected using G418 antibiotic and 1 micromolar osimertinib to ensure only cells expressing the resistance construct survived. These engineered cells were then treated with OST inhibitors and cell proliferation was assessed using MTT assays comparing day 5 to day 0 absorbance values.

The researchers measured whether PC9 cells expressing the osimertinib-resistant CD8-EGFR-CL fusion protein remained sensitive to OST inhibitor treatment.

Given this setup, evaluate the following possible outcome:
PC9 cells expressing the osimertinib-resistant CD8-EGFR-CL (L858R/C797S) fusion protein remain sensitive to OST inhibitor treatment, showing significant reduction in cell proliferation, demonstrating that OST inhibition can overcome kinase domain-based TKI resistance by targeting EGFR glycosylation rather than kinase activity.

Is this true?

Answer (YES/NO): NO